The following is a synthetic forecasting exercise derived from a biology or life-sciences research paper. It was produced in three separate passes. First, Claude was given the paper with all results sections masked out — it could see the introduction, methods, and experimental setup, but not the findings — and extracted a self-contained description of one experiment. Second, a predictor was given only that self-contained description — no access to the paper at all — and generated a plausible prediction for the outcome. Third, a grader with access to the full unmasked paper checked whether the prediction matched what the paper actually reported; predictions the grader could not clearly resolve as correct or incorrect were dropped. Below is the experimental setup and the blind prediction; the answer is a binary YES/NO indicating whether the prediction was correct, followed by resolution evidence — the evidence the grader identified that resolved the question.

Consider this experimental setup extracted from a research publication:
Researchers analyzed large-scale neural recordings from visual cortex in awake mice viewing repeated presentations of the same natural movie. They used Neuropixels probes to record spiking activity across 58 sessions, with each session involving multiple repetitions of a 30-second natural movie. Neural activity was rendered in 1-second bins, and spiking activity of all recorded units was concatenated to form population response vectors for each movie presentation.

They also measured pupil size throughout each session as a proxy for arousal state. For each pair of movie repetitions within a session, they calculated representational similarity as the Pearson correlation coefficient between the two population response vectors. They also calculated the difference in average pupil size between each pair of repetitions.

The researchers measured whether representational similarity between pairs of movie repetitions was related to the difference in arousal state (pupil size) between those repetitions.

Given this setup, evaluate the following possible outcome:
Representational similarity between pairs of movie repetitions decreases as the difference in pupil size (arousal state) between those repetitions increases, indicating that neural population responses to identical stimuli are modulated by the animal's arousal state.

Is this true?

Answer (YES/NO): YES